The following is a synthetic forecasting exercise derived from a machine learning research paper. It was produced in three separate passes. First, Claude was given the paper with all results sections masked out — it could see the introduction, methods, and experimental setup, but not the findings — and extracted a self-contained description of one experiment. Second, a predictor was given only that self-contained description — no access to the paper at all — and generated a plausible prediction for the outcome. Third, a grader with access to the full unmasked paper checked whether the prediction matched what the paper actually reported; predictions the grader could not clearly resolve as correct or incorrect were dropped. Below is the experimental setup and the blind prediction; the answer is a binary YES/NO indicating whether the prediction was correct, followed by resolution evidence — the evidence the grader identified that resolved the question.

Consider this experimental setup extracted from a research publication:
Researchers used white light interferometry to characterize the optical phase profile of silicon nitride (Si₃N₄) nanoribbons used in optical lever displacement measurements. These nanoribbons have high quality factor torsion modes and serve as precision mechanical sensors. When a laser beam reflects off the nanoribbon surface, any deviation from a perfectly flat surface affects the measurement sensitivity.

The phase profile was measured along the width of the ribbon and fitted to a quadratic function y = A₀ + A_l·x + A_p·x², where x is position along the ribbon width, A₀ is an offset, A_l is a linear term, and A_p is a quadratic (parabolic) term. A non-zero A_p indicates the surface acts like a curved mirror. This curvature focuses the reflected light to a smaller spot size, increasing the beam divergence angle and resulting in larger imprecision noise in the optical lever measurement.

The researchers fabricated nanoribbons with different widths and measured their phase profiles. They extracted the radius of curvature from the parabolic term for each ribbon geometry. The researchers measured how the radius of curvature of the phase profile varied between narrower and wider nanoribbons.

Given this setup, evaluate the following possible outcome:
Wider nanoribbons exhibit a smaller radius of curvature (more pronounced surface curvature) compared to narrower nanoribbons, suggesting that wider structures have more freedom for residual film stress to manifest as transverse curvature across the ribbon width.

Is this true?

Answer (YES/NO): NO